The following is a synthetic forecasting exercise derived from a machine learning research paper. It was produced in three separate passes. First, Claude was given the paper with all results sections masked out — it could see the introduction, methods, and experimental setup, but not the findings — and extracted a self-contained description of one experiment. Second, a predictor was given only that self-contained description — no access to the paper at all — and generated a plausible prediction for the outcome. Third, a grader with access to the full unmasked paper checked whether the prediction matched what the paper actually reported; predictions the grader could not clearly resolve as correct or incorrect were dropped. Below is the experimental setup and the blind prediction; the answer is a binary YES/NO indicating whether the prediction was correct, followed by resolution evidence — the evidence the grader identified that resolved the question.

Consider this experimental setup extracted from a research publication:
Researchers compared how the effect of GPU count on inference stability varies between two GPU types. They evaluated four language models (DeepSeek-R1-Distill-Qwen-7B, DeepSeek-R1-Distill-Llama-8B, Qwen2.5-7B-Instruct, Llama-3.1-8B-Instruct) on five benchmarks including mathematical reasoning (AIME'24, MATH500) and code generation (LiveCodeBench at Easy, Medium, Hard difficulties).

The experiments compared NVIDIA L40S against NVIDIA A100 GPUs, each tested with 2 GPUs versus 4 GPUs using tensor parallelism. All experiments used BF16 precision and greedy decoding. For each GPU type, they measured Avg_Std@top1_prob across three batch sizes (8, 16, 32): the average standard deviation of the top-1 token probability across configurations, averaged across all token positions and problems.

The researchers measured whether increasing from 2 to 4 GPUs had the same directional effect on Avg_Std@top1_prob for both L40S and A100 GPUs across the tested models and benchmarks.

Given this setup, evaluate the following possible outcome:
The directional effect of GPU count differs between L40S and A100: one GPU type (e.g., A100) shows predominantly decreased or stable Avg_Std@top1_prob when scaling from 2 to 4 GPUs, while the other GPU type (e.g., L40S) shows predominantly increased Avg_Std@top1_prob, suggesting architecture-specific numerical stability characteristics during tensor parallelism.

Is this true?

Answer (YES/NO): YES